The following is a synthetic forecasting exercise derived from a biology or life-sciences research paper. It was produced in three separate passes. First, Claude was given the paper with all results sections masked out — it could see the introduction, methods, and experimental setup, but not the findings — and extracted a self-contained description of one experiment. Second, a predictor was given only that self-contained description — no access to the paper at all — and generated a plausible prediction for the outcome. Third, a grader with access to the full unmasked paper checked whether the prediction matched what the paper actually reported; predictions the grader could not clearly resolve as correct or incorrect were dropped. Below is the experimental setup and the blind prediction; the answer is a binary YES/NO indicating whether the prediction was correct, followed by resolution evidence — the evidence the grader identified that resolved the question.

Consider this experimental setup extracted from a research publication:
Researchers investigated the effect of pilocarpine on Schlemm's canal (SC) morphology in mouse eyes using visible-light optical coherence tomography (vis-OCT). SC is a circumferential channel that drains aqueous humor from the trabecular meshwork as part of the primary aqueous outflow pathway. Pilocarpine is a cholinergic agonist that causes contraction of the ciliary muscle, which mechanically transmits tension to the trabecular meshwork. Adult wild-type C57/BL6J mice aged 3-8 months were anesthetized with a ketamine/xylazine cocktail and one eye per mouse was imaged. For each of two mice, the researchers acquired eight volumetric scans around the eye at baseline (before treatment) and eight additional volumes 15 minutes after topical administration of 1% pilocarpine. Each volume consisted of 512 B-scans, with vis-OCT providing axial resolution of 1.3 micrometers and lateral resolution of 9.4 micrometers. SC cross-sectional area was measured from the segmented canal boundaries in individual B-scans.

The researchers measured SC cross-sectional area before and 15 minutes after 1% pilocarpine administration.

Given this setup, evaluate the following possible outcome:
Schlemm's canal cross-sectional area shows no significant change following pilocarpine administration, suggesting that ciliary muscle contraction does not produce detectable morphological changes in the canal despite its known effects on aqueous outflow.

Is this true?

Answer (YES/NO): NO